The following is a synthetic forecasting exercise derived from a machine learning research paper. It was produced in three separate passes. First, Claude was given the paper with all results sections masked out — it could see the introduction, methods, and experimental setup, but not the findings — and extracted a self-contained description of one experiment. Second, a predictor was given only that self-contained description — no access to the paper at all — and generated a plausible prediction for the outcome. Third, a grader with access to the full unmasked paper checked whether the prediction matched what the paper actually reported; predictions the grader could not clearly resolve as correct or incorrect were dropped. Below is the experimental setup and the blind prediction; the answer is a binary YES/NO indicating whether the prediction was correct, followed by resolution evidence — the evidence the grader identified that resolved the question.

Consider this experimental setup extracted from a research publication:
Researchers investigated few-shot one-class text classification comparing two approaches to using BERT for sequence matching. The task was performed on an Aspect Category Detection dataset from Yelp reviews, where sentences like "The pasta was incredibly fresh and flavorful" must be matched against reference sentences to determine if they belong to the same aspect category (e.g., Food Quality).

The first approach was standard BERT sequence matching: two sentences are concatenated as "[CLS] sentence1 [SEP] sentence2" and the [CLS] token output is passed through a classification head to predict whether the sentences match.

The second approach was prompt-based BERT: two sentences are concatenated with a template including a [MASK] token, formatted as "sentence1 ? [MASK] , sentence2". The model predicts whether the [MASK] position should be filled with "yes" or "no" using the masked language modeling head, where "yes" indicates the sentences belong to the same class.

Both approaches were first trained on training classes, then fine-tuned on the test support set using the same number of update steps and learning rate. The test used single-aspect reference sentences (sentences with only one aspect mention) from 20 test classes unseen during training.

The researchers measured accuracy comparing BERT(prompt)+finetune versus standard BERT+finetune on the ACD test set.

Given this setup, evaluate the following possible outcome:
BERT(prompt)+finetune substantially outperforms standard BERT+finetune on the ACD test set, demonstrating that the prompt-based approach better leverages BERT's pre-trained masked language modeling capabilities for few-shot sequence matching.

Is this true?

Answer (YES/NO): NO